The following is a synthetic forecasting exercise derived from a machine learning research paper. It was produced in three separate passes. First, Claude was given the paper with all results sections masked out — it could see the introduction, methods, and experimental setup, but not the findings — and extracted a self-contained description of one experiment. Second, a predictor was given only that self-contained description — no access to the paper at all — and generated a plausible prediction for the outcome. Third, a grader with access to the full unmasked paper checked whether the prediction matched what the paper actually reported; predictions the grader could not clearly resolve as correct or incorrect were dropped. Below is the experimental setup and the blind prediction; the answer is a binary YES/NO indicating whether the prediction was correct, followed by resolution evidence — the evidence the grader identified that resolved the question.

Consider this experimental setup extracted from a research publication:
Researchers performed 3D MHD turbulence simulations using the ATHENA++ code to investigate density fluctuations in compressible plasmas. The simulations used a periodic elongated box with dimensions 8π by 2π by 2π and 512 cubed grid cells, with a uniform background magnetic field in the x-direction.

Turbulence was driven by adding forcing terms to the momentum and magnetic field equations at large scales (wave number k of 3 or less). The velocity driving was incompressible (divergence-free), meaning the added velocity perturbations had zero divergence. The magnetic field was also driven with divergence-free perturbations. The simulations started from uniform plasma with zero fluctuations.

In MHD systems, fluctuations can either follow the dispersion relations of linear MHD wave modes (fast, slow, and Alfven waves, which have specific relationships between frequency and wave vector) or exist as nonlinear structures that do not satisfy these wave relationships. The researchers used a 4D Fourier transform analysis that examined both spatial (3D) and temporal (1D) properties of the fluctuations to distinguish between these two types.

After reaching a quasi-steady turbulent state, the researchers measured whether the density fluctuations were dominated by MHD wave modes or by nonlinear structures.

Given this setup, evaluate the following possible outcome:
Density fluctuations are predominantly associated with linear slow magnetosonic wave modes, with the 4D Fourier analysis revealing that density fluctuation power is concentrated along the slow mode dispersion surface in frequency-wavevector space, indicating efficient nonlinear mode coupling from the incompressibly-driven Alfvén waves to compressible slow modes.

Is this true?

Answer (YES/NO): NO